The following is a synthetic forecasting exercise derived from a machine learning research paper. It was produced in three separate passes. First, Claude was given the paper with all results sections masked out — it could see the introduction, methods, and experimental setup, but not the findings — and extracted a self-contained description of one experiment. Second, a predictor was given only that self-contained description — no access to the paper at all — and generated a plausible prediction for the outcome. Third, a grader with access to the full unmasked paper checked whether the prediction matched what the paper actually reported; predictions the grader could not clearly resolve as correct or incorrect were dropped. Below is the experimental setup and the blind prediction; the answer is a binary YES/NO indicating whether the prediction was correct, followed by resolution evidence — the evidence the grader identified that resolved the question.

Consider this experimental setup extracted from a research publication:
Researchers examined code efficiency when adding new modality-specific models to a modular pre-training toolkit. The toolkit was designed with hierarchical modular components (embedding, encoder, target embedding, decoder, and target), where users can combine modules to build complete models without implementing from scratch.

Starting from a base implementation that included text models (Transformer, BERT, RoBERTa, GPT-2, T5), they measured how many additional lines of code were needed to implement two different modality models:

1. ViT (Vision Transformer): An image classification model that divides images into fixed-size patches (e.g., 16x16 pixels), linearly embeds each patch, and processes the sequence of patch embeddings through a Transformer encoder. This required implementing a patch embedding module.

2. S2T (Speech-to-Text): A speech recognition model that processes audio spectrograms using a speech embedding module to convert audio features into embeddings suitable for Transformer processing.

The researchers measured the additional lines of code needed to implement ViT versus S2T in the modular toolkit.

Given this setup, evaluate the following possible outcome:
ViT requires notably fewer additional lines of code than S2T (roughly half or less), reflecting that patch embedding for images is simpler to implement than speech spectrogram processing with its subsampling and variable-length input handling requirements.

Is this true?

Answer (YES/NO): NO